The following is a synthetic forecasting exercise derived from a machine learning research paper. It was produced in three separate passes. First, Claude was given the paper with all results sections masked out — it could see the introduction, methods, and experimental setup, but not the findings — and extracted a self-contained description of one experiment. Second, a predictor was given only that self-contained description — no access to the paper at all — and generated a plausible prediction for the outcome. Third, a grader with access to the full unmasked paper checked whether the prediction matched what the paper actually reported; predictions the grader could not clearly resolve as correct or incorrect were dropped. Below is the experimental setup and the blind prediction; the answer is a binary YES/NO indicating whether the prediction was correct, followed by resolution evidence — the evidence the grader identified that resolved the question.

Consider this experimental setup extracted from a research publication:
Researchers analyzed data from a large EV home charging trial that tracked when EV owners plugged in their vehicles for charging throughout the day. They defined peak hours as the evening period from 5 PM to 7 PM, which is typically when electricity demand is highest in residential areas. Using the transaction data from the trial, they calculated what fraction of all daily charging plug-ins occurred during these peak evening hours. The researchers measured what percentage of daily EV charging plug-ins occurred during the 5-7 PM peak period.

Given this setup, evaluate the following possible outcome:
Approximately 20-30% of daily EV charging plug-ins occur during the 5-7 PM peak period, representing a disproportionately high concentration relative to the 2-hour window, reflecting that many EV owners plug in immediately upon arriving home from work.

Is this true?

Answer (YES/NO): YES